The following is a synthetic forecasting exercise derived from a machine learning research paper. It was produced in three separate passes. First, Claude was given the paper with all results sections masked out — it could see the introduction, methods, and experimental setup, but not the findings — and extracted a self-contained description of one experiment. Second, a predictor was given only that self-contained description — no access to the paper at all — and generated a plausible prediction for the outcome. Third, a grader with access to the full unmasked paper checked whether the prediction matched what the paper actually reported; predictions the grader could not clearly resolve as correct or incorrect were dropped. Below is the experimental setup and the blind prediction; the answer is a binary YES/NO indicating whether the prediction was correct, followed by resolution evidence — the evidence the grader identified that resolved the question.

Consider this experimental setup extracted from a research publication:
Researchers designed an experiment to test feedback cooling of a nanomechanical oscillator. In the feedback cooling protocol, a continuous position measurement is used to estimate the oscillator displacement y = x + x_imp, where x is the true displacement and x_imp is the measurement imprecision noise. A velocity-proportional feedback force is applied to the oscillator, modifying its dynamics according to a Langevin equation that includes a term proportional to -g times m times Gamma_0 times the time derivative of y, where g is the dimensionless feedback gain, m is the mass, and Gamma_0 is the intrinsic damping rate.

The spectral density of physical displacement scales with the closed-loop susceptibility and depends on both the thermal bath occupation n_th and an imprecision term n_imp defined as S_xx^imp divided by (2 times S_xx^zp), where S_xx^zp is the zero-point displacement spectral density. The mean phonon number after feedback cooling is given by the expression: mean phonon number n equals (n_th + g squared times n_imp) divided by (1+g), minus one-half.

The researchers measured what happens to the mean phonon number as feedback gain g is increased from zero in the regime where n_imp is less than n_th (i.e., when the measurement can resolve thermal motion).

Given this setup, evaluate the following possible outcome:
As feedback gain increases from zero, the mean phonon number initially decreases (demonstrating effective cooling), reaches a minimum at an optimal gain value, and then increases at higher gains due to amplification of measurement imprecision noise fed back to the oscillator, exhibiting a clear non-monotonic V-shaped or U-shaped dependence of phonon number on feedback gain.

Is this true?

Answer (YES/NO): YES